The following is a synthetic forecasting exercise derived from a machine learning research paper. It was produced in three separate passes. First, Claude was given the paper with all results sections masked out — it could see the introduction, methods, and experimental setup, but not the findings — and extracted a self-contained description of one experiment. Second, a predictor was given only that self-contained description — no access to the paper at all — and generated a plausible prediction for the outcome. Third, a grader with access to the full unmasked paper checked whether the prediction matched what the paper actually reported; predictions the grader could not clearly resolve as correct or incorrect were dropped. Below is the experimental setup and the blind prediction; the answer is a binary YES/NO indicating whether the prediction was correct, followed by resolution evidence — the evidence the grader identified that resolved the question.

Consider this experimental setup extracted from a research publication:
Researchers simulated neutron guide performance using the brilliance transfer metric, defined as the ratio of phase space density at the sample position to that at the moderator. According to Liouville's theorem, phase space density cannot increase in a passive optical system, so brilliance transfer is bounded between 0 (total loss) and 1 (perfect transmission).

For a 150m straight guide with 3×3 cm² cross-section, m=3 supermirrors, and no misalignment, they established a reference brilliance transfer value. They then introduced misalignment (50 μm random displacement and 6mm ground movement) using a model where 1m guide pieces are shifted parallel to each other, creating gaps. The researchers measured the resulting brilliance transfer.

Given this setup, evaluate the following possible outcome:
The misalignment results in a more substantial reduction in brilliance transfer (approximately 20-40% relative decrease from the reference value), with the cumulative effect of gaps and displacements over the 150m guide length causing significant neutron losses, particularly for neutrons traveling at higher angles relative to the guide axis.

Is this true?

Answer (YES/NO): NO